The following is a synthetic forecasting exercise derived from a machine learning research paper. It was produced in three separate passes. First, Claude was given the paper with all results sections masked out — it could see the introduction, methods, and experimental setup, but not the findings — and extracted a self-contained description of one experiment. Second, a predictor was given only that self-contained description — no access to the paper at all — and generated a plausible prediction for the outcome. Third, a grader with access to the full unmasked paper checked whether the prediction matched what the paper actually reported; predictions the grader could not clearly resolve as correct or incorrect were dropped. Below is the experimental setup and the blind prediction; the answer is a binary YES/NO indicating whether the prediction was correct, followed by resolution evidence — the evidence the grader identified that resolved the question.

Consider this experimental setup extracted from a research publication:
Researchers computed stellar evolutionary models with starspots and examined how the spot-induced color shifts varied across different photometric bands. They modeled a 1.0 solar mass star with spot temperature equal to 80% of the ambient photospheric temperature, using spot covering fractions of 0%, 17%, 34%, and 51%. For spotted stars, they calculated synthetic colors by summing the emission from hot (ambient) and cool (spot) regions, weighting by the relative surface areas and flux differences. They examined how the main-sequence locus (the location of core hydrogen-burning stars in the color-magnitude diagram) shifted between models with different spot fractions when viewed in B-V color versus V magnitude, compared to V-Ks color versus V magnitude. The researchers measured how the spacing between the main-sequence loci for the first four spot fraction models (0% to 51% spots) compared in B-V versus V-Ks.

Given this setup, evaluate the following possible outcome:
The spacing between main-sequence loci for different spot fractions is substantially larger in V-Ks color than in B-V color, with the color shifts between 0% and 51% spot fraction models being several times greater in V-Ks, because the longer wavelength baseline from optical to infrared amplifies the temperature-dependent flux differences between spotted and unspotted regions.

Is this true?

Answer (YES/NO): YES